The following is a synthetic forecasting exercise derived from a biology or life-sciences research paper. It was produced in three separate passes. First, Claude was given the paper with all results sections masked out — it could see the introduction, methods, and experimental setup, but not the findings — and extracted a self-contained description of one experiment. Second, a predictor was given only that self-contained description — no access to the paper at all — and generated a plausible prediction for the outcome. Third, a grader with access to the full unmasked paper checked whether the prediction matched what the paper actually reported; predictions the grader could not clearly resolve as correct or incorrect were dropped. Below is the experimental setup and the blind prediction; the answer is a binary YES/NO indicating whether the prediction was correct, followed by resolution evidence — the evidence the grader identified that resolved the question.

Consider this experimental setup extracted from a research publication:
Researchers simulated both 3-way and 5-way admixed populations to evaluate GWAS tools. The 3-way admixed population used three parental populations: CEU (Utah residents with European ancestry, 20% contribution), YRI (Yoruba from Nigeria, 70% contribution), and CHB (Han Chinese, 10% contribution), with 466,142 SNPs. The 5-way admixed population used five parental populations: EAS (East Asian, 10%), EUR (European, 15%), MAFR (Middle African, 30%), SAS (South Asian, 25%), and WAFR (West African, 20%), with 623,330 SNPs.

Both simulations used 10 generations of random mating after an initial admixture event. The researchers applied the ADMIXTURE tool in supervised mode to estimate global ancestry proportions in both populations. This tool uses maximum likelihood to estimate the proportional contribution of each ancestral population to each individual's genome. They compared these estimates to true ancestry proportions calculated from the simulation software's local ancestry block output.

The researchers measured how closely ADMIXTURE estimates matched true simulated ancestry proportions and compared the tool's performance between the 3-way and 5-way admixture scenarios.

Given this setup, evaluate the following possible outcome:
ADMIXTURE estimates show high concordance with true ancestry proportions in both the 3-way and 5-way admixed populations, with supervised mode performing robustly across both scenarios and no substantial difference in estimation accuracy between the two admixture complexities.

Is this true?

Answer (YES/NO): NO